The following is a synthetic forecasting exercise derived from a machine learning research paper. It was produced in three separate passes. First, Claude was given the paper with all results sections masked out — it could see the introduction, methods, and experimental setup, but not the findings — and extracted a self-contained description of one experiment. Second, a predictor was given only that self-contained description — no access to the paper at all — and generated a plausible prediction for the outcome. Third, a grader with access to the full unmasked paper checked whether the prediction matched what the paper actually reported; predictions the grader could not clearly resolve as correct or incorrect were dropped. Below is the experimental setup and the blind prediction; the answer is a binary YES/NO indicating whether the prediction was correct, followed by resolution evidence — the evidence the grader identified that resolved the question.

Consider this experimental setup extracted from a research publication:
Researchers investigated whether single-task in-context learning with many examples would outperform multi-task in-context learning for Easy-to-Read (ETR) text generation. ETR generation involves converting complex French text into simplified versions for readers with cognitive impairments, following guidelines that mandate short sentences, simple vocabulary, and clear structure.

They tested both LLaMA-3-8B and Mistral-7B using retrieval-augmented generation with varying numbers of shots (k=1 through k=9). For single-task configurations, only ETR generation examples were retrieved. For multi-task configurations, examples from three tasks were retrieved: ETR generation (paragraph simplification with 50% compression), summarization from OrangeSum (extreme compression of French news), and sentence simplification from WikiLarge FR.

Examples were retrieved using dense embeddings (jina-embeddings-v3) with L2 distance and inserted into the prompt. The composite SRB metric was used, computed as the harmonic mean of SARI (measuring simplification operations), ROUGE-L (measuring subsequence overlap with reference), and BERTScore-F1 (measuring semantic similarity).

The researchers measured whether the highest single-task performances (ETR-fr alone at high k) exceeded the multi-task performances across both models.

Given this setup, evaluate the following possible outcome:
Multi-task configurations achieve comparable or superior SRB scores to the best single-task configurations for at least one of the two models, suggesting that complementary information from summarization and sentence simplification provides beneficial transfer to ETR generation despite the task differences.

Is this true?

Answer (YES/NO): NO